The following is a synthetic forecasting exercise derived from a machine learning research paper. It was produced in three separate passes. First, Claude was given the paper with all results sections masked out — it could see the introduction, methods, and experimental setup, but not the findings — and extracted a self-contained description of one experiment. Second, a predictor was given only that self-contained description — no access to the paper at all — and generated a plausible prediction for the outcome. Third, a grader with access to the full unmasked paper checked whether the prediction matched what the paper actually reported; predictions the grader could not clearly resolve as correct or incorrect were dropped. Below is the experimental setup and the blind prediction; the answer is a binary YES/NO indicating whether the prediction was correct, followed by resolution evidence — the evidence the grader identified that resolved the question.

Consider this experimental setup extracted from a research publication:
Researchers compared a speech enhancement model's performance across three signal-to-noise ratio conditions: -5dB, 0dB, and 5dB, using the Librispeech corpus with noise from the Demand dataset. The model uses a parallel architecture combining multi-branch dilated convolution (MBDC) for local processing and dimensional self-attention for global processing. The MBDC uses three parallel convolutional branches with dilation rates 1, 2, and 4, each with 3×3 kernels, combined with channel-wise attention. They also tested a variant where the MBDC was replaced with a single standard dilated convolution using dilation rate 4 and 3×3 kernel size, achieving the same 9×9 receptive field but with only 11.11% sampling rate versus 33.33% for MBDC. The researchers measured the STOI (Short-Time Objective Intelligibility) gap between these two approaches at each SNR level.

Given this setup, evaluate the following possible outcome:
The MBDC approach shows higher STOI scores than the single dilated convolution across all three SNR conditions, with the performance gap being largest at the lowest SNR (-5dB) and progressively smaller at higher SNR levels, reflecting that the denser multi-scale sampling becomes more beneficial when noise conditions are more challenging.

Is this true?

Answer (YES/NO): YES